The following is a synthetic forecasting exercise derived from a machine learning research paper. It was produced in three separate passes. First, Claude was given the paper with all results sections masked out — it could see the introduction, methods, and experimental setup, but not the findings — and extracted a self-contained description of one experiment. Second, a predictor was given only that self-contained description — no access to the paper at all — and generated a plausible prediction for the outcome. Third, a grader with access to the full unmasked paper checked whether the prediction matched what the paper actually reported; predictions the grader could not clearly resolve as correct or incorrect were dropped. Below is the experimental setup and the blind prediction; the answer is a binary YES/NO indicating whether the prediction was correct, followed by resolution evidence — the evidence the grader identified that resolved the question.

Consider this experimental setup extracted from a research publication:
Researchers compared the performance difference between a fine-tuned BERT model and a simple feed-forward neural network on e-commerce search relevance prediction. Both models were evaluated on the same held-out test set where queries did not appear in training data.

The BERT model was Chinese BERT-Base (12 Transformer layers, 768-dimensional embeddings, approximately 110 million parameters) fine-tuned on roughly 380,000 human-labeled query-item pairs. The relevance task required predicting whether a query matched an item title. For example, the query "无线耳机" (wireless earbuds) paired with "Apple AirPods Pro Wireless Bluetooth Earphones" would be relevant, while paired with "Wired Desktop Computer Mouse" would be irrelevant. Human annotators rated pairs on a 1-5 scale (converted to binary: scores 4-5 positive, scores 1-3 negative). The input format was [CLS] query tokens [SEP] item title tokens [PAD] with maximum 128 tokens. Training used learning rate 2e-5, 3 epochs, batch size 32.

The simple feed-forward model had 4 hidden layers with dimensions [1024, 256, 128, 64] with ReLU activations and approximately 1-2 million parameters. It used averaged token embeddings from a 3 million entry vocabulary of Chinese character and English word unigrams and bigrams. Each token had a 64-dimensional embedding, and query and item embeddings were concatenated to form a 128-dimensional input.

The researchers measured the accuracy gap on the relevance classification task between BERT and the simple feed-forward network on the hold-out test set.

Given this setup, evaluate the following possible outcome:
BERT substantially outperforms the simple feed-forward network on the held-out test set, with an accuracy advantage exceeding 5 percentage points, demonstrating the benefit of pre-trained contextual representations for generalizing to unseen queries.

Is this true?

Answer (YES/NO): NO